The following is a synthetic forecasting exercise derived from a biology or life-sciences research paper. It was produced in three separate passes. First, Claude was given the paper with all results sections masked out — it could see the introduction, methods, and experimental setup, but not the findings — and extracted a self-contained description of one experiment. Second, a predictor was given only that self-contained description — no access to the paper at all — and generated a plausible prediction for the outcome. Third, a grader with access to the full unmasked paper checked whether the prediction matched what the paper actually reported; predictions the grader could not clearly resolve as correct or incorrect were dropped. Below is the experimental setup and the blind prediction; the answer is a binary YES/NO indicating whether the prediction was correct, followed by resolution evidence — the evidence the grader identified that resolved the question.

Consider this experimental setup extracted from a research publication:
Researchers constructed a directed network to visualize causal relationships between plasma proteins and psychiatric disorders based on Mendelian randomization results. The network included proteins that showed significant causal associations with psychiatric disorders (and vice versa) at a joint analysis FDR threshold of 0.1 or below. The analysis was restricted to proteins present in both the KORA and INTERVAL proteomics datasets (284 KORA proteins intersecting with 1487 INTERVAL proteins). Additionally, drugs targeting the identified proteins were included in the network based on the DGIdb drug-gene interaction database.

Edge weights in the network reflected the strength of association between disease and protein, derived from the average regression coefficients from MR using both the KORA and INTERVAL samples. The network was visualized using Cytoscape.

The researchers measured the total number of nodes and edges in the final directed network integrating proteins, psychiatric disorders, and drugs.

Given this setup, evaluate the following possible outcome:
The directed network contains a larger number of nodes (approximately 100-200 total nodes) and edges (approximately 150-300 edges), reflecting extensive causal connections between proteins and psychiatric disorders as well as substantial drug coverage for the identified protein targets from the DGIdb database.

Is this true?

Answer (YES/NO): YES